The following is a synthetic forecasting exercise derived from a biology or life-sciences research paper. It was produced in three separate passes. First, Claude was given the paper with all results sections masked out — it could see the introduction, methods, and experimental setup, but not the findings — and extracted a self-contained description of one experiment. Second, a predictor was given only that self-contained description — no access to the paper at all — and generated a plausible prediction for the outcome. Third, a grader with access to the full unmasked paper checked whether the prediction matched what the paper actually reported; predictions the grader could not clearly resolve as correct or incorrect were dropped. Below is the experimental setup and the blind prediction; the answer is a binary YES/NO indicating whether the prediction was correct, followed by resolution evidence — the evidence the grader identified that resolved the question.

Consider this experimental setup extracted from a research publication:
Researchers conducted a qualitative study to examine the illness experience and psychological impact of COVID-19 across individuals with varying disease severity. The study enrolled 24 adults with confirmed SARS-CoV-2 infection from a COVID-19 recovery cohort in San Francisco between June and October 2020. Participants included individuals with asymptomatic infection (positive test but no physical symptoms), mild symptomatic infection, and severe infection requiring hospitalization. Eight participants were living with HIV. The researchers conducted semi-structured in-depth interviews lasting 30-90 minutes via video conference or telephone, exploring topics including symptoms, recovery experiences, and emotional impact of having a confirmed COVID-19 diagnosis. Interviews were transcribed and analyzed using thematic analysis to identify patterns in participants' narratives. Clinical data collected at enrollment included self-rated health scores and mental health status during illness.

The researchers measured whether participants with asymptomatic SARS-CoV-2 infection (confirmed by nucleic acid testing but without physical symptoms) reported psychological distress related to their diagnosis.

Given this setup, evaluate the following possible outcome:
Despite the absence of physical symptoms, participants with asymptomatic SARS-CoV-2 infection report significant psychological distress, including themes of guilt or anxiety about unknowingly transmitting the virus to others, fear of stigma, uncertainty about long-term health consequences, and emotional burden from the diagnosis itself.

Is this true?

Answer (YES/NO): NO